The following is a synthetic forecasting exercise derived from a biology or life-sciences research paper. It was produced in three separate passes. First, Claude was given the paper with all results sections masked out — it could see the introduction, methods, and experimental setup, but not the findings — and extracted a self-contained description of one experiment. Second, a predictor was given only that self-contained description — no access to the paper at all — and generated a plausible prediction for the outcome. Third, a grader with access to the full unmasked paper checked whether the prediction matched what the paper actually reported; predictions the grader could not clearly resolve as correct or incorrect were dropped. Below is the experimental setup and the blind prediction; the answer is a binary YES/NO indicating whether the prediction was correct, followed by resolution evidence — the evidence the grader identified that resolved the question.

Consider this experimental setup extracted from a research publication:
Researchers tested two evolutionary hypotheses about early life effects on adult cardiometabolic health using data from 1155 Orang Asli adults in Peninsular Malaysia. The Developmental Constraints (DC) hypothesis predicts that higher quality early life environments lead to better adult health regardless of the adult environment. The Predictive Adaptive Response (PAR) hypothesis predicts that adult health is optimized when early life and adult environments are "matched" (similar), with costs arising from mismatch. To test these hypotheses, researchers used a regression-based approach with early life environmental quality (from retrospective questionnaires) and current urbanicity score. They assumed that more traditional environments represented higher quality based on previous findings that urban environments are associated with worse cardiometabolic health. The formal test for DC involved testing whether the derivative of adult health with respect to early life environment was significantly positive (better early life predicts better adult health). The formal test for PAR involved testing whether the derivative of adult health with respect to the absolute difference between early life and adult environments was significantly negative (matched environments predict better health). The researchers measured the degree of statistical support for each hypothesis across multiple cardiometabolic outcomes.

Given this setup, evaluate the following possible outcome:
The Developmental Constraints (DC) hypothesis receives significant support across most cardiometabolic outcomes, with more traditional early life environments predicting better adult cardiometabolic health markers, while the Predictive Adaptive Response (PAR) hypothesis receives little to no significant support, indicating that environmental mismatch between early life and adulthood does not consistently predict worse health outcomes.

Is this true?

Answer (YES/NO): YES